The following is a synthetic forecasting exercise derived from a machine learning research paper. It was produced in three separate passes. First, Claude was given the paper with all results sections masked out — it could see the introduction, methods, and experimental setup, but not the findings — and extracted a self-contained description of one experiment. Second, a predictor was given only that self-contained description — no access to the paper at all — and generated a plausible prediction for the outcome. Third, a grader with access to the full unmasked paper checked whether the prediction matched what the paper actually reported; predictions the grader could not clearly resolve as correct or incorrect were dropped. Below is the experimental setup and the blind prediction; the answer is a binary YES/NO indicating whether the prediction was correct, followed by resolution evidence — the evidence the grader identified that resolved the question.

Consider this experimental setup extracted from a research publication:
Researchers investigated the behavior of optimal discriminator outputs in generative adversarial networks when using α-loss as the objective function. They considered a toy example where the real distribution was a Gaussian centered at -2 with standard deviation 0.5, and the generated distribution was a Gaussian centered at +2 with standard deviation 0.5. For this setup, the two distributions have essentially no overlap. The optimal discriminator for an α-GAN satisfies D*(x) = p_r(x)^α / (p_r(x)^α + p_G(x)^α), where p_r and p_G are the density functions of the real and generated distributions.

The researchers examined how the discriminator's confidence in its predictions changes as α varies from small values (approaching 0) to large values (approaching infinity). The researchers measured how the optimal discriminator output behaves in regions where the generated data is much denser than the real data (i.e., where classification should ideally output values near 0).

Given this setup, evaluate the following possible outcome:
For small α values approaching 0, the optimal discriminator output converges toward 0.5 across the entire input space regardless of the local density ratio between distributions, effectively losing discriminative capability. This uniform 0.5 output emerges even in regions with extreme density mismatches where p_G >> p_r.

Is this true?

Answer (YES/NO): YES